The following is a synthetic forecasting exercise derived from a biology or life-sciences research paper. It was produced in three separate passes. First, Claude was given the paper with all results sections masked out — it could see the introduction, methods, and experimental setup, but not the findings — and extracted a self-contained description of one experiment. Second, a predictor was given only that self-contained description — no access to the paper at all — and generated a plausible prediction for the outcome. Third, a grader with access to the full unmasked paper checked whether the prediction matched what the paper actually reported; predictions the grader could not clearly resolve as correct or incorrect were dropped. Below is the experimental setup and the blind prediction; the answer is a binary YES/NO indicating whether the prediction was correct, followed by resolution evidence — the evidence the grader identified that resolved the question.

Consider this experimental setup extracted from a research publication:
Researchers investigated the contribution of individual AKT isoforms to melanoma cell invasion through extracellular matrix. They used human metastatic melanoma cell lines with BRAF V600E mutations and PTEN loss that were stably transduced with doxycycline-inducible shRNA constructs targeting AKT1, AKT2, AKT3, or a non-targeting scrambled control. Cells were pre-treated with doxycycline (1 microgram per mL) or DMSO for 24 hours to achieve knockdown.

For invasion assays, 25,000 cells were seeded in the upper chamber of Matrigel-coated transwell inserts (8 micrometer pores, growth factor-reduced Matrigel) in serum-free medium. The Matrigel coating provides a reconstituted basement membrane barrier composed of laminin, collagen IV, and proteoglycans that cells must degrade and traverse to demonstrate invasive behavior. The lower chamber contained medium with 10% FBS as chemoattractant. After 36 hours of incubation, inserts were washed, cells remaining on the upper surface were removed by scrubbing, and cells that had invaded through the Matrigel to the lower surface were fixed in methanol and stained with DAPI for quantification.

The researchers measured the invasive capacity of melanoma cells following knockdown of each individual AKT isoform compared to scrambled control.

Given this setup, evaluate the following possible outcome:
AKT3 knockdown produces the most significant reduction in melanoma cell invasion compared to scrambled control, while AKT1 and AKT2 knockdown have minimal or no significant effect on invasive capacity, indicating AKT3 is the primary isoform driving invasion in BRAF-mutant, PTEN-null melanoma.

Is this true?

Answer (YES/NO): NO